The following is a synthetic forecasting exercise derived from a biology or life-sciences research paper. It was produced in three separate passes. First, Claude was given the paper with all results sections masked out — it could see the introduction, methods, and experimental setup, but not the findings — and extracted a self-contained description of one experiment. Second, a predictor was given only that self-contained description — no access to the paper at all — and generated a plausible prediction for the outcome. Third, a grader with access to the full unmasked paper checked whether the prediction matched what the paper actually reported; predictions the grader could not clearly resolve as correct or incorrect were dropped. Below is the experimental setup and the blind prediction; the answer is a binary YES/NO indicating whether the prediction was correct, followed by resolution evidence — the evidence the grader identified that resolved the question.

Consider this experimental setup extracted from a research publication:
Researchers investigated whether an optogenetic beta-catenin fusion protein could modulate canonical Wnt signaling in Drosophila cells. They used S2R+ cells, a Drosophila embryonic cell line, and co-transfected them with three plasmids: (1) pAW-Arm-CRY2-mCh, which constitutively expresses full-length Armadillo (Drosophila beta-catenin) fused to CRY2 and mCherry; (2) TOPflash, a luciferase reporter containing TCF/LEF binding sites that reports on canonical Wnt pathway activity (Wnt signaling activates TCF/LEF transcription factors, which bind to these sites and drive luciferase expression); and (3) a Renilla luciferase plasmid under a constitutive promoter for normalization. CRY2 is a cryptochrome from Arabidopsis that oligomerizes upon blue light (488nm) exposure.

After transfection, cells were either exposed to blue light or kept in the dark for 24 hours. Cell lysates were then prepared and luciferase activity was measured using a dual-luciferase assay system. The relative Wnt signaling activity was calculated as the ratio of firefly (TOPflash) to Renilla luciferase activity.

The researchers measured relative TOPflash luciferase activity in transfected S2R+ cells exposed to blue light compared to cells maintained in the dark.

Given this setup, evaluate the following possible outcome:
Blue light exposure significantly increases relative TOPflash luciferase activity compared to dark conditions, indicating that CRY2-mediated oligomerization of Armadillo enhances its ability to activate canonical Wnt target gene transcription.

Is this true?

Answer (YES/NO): NO